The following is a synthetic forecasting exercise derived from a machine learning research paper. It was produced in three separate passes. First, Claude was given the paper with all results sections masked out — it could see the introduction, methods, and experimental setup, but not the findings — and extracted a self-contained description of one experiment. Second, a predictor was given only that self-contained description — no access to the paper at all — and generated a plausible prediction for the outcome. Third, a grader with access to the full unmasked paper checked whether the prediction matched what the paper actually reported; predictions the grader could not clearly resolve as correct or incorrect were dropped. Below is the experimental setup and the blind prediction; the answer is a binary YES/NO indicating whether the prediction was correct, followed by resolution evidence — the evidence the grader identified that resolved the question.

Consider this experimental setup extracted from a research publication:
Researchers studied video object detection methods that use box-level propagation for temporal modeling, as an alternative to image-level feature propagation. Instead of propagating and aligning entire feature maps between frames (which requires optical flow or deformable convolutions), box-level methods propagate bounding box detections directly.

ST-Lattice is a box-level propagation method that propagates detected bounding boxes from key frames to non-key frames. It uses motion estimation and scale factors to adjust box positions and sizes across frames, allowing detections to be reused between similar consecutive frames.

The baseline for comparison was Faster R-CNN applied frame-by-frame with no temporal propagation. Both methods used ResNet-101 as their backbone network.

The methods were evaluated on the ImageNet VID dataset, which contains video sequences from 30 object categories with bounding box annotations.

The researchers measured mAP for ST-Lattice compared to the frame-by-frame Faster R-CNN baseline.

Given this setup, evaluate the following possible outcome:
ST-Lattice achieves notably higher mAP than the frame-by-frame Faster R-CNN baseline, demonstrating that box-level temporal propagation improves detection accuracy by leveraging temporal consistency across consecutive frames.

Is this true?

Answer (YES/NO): YES